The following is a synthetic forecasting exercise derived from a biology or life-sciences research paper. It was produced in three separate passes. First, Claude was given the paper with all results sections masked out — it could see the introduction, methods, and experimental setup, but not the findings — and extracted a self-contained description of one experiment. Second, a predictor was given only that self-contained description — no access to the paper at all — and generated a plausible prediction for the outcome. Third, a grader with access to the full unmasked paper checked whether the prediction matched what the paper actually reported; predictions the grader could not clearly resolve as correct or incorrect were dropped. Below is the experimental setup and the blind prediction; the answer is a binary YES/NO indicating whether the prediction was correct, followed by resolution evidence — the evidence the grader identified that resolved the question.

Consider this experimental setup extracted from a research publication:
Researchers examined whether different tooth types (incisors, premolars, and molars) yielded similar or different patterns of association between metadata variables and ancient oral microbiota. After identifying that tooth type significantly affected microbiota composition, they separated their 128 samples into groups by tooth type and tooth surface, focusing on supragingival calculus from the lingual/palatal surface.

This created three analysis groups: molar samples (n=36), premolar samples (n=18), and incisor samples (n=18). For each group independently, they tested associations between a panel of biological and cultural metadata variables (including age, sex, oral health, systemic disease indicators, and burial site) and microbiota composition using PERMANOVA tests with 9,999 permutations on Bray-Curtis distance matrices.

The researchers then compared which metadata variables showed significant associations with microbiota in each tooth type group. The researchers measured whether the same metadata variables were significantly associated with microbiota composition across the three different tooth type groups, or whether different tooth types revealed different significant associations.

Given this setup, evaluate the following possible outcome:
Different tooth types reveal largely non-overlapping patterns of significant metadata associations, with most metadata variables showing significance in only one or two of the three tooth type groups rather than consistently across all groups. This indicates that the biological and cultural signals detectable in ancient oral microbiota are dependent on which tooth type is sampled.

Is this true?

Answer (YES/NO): YES